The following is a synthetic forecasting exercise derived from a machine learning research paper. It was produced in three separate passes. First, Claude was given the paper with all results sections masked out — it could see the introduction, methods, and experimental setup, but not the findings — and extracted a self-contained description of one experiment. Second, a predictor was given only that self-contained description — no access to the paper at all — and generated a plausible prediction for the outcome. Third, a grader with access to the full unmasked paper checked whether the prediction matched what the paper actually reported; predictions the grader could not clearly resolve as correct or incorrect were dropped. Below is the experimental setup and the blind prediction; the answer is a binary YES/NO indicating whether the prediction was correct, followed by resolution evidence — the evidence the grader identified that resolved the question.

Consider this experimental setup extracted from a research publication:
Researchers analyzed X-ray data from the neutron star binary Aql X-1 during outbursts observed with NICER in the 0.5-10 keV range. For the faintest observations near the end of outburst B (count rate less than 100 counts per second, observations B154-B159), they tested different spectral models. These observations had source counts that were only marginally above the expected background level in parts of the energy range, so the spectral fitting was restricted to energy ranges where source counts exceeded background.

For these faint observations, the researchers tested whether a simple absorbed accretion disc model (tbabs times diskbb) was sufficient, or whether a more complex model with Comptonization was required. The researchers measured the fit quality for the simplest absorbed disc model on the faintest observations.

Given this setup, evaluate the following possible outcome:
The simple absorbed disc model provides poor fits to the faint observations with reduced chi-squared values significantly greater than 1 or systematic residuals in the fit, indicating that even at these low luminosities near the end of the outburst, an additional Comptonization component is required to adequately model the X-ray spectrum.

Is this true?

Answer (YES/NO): NO